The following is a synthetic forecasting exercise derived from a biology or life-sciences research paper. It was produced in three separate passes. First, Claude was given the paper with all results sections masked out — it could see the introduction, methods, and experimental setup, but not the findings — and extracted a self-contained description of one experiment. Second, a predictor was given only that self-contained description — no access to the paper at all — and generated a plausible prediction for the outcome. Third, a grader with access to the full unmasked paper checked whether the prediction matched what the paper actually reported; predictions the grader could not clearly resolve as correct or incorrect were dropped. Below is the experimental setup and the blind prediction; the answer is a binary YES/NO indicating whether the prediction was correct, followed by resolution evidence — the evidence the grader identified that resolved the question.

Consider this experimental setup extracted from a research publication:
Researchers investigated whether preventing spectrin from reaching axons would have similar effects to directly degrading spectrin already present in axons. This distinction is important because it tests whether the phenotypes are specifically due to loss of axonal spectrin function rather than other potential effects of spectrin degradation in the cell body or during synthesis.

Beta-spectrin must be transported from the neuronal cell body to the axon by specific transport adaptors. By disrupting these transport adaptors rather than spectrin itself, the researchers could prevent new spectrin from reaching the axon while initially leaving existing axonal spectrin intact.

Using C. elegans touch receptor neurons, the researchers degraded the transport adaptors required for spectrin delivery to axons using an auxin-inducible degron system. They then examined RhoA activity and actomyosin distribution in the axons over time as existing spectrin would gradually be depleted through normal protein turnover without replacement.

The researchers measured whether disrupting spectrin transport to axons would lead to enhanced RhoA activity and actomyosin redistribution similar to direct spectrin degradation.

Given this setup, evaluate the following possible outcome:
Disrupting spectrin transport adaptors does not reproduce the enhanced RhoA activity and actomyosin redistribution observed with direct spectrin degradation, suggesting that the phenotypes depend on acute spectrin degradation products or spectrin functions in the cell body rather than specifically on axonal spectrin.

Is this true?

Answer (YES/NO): NO